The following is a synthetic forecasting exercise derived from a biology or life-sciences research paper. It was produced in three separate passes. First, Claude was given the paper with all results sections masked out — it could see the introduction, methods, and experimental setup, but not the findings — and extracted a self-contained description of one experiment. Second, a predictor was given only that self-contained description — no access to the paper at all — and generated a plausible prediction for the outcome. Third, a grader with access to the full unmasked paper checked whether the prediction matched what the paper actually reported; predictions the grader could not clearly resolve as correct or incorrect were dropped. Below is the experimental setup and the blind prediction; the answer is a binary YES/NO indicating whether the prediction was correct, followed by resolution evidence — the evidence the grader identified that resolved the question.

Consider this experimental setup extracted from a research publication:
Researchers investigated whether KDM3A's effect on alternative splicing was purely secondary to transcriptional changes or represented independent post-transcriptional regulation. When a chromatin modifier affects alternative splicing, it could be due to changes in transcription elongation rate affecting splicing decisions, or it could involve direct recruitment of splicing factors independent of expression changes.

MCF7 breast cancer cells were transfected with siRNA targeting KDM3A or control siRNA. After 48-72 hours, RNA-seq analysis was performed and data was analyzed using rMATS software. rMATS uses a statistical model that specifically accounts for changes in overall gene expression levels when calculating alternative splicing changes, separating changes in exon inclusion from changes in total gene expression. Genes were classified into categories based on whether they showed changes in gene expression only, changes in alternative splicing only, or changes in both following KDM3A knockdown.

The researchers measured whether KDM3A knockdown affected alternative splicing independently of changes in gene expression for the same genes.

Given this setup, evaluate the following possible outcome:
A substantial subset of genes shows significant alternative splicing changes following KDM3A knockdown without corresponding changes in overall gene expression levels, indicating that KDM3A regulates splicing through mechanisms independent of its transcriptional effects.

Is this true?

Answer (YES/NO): YES